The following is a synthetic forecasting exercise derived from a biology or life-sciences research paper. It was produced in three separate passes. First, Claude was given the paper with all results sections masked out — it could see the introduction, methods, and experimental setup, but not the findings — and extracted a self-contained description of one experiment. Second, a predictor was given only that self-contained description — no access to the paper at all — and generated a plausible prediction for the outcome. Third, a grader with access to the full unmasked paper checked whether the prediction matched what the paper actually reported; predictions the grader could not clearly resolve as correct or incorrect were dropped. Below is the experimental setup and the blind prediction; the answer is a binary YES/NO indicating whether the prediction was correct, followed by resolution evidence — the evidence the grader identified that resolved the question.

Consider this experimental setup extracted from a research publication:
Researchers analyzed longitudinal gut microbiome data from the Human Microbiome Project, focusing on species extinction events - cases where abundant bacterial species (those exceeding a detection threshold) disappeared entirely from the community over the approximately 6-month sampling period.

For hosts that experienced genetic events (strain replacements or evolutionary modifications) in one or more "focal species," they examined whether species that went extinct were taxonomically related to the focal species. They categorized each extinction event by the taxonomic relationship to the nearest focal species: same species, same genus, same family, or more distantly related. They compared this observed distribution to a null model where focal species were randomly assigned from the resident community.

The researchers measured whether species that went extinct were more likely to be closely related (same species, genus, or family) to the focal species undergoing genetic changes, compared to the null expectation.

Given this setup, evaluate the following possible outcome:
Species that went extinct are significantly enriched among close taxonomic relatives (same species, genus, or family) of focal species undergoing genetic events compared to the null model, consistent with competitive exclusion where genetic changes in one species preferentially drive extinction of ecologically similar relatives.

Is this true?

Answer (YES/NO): NO